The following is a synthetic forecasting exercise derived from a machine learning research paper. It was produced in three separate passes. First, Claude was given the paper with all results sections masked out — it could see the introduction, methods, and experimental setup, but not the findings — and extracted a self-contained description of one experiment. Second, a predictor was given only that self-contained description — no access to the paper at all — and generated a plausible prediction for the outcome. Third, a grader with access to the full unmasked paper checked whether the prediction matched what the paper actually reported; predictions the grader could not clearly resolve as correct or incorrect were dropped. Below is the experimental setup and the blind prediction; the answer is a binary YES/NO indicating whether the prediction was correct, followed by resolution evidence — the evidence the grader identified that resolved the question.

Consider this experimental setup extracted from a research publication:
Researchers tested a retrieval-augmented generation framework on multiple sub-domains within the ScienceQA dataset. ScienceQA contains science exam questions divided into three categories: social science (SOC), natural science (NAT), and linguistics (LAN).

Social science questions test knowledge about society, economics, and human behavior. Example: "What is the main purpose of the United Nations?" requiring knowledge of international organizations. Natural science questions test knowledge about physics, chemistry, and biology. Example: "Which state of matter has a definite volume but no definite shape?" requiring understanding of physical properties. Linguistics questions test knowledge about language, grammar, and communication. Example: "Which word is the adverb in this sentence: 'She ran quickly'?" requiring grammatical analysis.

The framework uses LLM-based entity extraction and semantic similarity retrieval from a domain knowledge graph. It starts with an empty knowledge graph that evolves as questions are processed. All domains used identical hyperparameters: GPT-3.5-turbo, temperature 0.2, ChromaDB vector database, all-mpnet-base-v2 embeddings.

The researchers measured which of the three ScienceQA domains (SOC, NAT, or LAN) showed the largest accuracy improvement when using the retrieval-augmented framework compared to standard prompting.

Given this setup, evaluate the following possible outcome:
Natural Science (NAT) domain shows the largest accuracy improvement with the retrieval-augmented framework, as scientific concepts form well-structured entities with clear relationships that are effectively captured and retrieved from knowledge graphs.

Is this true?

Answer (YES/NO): NO